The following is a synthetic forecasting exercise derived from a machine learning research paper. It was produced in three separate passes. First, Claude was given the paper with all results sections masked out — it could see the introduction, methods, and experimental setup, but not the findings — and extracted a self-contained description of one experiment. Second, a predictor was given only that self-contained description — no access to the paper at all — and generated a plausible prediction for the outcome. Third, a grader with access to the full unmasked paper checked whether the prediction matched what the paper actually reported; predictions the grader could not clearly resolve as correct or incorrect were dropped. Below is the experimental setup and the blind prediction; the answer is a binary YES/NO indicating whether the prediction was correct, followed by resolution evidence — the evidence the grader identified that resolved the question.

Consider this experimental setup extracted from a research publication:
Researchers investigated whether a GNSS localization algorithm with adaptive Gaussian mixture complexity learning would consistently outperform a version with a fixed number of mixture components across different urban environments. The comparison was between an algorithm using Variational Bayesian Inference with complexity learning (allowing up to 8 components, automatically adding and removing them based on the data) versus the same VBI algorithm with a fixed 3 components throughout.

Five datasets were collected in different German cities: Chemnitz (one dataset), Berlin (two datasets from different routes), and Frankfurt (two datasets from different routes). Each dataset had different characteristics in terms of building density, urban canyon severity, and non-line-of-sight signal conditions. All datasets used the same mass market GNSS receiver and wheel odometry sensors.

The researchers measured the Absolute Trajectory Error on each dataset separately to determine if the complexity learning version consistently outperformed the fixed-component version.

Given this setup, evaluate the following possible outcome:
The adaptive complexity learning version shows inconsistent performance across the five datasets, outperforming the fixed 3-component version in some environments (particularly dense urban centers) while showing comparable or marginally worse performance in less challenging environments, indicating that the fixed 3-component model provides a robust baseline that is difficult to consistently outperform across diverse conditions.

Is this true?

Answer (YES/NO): NO